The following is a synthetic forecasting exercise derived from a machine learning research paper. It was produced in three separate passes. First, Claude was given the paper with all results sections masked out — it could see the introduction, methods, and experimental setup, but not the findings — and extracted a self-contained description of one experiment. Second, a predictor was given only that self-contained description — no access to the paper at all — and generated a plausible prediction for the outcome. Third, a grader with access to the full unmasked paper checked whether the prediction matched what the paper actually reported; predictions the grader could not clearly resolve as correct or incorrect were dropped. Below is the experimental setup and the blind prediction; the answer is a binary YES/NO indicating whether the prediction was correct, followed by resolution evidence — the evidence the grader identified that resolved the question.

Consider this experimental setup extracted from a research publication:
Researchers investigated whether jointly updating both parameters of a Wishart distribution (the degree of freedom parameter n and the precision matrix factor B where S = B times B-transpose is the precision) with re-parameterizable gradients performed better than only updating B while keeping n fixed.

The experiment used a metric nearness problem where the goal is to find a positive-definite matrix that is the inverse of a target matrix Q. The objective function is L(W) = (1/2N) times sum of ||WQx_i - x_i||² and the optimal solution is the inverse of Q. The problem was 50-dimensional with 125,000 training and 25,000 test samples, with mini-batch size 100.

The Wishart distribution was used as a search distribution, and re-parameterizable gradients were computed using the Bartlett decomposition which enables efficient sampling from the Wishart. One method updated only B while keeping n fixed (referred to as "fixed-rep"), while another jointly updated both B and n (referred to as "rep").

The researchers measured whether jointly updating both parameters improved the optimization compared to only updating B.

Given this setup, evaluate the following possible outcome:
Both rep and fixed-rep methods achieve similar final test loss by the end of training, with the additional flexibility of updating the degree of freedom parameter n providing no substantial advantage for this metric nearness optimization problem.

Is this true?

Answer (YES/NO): NO